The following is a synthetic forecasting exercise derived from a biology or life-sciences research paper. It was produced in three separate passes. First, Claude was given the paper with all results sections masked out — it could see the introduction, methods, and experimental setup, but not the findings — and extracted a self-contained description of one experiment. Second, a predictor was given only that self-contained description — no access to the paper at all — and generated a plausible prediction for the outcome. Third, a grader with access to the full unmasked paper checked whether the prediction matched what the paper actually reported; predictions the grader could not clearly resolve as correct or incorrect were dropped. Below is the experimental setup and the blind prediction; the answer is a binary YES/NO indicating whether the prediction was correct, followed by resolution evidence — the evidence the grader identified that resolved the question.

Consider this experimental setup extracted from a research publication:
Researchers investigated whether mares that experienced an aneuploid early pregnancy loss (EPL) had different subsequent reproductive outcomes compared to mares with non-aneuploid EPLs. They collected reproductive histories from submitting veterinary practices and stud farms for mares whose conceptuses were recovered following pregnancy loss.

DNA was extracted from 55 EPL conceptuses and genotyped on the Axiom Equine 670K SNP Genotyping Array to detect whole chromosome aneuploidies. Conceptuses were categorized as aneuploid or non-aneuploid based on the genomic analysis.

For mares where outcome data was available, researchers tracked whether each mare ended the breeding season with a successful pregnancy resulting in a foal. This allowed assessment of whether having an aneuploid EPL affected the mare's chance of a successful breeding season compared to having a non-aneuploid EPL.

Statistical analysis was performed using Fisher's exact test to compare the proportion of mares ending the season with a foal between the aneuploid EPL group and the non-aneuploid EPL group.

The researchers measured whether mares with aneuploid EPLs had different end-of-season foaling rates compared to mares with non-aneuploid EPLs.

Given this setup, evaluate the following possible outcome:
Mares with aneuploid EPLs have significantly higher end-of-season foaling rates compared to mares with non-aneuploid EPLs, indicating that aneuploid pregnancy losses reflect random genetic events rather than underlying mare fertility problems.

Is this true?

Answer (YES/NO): YES